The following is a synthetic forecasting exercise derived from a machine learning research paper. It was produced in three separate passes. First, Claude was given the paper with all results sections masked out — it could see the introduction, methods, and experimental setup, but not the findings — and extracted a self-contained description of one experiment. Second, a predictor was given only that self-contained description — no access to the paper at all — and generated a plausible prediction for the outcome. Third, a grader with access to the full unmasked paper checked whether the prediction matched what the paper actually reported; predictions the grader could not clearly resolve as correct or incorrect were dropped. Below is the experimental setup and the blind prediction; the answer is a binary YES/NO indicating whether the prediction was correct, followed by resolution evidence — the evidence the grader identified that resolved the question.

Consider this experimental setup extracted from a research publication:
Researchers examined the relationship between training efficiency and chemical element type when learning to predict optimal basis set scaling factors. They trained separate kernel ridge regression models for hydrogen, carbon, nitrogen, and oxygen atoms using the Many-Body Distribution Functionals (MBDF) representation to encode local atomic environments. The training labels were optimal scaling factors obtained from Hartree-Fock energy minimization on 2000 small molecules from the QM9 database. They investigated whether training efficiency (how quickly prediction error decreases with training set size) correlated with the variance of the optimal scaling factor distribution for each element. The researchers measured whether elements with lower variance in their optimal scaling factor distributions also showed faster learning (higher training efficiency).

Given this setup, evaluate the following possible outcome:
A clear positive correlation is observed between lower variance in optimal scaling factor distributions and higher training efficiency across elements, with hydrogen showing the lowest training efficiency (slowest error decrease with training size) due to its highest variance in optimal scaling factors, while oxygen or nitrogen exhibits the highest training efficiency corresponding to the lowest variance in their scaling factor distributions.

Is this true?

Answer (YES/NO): YES